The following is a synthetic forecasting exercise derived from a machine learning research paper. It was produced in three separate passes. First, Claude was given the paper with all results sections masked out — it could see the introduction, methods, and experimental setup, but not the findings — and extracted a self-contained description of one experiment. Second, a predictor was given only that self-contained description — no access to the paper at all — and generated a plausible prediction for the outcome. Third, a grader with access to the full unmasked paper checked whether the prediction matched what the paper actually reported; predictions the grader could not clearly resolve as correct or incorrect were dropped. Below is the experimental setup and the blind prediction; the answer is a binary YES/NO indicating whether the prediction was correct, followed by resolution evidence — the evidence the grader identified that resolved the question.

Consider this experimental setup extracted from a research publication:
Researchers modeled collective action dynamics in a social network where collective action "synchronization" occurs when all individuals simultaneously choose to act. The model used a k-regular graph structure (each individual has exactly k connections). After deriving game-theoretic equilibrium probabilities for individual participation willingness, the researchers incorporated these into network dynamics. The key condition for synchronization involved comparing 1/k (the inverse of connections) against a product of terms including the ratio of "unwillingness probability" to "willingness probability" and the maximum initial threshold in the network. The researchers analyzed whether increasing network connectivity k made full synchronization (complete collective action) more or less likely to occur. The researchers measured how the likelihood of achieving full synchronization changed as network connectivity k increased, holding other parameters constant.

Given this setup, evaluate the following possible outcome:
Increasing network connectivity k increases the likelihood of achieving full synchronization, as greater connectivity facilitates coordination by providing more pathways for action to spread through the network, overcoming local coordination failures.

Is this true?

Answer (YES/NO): NO